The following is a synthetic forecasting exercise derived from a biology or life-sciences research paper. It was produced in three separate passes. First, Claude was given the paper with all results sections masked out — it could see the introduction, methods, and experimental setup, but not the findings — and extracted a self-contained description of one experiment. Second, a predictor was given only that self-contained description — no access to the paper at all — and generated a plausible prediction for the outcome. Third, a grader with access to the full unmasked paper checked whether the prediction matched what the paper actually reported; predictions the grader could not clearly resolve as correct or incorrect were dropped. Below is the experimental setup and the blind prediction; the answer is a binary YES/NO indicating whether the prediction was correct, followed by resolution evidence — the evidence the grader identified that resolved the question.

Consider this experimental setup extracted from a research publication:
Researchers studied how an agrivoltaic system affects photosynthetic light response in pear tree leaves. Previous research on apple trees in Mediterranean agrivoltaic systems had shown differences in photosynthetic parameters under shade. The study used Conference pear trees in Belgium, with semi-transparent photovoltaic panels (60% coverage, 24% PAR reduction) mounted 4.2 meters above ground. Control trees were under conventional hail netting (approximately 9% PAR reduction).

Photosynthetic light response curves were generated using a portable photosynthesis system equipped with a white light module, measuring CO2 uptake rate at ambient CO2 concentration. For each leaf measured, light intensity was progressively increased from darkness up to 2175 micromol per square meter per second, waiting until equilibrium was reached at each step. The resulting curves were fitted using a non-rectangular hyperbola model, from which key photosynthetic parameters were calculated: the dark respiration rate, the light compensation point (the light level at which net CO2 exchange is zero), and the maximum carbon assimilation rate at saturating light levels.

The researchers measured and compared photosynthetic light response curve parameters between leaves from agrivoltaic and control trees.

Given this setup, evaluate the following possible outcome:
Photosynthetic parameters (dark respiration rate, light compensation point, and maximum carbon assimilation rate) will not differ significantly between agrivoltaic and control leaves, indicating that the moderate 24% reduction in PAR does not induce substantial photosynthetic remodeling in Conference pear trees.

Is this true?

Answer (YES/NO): YES